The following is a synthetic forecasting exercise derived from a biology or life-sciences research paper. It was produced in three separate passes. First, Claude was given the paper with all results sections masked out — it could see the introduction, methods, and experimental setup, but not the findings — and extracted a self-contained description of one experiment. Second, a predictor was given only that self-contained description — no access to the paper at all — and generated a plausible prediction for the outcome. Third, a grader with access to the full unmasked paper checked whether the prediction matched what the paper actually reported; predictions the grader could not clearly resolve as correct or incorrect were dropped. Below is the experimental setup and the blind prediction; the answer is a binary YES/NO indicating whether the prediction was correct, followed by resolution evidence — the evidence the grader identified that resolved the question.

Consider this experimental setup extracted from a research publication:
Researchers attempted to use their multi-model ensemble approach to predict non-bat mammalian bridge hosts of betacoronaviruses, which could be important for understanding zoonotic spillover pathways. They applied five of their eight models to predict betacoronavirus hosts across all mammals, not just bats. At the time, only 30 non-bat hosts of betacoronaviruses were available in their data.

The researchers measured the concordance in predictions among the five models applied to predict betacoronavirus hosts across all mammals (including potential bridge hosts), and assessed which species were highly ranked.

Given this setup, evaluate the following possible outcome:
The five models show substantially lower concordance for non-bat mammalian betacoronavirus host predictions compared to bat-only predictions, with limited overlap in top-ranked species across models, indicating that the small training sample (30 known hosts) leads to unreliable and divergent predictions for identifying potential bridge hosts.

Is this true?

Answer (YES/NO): YES